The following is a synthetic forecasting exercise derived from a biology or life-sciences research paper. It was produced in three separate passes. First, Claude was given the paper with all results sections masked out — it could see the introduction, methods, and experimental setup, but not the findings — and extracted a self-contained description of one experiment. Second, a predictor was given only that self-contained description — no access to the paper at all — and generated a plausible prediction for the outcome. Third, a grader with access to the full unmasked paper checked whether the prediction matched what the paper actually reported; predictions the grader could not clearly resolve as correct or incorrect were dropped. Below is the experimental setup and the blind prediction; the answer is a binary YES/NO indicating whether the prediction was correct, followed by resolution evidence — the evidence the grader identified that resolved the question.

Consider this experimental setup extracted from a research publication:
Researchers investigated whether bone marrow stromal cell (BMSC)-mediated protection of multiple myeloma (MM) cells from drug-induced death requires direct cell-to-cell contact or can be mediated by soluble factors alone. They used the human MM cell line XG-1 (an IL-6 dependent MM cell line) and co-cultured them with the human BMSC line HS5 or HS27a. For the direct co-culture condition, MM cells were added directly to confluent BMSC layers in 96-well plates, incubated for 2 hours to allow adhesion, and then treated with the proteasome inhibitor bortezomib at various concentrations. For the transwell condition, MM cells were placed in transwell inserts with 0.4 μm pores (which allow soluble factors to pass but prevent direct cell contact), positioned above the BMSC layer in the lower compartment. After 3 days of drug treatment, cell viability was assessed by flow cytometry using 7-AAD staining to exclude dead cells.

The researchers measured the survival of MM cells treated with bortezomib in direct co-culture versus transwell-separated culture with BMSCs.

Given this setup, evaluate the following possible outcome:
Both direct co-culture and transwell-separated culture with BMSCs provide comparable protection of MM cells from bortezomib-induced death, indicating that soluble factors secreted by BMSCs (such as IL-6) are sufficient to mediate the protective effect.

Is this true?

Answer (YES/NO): NO